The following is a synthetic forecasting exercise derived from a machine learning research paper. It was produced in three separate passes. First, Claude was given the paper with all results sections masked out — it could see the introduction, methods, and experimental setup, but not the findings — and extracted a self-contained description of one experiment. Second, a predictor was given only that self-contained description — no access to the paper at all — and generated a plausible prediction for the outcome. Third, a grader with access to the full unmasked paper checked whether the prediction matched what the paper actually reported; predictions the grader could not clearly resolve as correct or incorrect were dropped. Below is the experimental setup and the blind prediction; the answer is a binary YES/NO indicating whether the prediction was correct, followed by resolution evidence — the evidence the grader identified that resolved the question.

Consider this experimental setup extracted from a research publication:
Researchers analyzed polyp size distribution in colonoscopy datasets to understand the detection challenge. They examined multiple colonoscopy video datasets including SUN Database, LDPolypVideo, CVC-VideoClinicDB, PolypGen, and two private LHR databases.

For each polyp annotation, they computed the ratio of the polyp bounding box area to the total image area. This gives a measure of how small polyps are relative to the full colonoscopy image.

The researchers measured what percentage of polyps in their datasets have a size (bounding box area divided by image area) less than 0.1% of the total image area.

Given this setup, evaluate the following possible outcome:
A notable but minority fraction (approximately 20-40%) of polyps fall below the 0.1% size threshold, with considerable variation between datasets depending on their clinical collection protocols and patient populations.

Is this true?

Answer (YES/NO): NO